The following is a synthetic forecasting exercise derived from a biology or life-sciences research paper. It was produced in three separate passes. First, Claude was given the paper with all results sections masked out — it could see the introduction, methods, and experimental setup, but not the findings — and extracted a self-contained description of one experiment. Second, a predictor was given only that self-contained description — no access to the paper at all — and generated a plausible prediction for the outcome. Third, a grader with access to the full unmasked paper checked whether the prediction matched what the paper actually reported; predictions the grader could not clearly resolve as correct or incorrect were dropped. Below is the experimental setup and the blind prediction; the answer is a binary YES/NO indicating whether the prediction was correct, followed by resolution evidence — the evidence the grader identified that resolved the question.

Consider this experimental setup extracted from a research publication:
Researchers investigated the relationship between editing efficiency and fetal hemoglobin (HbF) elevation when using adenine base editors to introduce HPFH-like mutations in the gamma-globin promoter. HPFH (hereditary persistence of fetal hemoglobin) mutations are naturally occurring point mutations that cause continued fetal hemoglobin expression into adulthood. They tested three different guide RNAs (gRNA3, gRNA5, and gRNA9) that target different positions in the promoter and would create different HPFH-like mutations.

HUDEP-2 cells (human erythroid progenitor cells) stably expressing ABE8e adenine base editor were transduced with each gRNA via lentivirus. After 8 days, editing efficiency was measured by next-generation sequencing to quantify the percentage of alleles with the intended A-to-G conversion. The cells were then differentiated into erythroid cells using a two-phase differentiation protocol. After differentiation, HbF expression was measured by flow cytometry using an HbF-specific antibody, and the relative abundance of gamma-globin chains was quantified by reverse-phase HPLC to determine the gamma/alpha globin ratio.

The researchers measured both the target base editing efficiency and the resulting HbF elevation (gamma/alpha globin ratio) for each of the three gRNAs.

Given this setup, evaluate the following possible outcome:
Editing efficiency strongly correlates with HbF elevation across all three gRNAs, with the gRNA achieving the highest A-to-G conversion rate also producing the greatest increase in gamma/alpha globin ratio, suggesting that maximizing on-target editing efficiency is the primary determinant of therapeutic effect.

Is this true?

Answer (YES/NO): NO